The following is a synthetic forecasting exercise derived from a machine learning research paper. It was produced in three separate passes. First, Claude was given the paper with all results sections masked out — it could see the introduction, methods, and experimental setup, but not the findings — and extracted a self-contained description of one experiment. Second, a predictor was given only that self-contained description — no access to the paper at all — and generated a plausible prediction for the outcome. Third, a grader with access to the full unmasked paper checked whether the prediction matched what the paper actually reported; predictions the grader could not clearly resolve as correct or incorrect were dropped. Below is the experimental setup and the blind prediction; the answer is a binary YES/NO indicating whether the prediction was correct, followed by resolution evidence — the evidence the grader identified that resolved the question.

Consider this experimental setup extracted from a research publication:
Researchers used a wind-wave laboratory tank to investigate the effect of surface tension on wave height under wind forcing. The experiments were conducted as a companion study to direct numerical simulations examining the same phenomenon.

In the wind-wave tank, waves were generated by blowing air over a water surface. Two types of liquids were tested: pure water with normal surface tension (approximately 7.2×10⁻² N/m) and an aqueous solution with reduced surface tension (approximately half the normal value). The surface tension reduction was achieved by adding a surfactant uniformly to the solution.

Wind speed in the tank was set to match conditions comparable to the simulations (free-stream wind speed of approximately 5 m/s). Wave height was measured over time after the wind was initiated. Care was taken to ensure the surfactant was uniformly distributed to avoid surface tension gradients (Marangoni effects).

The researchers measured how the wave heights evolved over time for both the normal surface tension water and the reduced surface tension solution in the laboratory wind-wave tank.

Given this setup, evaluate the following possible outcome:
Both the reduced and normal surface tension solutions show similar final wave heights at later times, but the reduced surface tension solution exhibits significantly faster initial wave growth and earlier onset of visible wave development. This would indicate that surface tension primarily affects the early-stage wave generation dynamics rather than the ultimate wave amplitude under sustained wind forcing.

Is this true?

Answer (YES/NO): NO